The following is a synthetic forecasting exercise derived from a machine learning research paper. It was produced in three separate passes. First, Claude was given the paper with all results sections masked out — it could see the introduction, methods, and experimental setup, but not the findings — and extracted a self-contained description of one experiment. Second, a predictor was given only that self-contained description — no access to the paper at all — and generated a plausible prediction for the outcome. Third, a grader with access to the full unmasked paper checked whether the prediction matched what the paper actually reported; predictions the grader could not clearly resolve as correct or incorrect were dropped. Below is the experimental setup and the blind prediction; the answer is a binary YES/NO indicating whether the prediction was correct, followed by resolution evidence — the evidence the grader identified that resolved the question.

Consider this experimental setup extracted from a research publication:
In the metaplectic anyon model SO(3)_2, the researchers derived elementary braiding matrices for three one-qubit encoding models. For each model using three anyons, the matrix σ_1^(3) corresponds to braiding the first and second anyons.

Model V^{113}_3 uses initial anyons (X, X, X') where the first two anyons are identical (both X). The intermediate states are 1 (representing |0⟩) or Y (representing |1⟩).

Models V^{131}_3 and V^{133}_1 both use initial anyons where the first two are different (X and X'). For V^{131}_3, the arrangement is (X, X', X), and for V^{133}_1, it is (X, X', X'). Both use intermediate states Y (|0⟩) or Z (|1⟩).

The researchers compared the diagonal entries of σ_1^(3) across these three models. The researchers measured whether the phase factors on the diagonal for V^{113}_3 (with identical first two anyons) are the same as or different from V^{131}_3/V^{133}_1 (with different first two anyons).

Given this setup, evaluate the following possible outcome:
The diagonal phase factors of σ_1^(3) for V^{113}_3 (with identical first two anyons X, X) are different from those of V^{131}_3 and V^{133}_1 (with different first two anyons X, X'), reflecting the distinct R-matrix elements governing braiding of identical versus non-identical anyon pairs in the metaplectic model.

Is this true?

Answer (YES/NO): YES